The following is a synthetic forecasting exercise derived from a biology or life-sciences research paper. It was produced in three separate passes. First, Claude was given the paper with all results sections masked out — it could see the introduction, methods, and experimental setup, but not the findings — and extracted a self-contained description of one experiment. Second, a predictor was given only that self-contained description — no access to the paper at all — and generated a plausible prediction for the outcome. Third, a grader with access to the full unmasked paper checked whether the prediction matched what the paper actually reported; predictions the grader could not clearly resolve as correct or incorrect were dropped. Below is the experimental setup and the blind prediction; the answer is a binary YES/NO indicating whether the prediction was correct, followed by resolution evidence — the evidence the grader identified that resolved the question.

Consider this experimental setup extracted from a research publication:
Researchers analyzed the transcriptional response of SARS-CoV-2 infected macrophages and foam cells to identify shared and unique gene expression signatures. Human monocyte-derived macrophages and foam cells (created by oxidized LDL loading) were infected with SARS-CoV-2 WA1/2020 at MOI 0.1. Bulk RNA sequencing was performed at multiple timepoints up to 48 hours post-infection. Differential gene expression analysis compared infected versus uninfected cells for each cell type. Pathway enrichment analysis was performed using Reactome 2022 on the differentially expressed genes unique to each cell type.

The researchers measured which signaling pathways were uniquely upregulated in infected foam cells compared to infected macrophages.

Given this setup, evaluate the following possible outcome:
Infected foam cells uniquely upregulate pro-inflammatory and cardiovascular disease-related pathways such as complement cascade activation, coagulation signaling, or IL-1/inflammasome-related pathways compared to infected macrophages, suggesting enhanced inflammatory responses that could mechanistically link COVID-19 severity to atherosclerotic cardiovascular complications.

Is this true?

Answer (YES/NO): NO